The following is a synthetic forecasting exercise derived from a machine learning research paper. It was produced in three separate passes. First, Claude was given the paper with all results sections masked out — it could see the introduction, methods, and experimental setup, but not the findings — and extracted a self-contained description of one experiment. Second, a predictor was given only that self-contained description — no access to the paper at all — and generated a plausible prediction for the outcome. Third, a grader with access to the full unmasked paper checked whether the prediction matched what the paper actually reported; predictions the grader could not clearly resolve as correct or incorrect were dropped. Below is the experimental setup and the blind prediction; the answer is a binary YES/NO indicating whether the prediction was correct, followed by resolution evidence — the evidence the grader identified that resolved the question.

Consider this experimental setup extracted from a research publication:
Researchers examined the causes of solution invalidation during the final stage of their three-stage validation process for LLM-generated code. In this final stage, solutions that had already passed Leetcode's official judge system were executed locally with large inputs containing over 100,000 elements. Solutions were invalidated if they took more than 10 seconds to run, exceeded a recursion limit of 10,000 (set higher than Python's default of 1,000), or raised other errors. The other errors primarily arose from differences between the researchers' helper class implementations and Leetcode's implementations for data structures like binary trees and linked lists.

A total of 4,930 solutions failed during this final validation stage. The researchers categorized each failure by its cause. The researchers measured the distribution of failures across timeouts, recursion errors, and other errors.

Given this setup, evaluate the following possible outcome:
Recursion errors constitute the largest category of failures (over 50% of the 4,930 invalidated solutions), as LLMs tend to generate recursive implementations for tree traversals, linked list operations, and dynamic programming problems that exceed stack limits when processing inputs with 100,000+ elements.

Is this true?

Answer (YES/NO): NO